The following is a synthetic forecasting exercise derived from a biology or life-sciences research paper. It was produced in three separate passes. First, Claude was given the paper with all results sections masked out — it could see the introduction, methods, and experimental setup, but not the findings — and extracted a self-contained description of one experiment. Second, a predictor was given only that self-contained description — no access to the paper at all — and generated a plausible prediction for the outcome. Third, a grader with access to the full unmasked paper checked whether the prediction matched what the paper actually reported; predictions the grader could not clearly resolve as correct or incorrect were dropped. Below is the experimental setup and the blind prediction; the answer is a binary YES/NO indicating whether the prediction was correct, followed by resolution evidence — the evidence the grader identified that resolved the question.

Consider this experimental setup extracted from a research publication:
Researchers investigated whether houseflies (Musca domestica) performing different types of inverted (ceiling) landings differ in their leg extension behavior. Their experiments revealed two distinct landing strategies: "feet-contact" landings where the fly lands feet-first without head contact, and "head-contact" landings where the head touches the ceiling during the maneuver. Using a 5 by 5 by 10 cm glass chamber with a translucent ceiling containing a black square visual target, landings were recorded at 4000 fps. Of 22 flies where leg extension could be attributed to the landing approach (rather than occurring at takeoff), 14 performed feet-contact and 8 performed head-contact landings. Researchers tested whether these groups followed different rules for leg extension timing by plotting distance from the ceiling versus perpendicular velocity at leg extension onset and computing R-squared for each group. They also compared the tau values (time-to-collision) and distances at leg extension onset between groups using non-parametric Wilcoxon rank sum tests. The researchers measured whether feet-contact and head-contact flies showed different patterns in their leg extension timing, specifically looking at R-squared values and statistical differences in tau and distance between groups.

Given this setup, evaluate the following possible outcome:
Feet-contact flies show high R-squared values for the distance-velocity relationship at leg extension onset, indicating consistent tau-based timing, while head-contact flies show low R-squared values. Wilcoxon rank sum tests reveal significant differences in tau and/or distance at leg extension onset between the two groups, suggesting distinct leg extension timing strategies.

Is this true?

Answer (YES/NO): NO